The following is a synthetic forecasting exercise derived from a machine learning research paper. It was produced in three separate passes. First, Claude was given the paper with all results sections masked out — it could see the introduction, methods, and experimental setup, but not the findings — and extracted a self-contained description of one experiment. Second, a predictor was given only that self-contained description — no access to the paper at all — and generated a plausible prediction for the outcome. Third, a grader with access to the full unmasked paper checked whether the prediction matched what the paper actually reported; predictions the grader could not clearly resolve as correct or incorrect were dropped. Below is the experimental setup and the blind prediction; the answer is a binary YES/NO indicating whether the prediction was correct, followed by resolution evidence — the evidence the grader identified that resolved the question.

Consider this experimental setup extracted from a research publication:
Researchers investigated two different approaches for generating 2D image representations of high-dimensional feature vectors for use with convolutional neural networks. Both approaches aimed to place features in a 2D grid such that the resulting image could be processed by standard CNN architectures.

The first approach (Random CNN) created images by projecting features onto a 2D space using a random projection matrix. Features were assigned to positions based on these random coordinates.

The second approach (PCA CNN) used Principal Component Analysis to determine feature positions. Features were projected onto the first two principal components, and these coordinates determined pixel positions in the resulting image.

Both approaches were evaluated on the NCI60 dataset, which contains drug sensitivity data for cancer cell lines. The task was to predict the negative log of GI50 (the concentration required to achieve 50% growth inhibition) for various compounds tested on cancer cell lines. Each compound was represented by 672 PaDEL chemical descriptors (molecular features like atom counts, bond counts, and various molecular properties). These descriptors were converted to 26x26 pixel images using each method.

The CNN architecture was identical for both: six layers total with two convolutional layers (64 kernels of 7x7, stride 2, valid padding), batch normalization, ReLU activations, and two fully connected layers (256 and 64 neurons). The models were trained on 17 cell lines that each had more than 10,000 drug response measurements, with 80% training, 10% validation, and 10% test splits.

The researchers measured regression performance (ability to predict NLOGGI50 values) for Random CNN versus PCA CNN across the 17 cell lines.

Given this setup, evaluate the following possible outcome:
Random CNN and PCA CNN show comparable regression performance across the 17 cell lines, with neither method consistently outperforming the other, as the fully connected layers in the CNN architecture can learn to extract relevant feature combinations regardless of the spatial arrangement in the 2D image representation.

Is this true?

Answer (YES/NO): NO